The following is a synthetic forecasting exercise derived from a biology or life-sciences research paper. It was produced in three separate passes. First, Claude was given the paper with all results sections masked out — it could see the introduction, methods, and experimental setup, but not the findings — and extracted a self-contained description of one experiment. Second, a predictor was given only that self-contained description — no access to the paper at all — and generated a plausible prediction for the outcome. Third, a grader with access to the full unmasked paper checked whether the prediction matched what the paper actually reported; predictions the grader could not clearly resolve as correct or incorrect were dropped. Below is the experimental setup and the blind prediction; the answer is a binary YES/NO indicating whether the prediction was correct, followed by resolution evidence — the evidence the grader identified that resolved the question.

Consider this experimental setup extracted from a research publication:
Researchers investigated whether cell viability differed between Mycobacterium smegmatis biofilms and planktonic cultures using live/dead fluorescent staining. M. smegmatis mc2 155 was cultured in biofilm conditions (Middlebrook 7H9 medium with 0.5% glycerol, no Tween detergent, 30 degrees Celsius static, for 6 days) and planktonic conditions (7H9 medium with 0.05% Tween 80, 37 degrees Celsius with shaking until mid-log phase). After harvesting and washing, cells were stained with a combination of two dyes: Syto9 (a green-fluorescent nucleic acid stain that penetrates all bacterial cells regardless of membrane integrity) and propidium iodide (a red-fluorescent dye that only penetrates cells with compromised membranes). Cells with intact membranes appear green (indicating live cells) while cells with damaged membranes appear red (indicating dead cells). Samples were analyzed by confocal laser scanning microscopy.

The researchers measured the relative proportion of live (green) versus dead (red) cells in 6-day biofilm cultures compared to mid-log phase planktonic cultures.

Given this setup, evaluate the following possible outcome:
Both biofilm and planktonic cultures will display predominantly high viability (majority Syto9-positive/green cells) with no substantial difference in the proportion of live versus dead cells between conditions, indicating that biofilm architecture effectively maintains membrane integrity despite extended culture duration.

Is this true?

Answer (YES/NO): NO